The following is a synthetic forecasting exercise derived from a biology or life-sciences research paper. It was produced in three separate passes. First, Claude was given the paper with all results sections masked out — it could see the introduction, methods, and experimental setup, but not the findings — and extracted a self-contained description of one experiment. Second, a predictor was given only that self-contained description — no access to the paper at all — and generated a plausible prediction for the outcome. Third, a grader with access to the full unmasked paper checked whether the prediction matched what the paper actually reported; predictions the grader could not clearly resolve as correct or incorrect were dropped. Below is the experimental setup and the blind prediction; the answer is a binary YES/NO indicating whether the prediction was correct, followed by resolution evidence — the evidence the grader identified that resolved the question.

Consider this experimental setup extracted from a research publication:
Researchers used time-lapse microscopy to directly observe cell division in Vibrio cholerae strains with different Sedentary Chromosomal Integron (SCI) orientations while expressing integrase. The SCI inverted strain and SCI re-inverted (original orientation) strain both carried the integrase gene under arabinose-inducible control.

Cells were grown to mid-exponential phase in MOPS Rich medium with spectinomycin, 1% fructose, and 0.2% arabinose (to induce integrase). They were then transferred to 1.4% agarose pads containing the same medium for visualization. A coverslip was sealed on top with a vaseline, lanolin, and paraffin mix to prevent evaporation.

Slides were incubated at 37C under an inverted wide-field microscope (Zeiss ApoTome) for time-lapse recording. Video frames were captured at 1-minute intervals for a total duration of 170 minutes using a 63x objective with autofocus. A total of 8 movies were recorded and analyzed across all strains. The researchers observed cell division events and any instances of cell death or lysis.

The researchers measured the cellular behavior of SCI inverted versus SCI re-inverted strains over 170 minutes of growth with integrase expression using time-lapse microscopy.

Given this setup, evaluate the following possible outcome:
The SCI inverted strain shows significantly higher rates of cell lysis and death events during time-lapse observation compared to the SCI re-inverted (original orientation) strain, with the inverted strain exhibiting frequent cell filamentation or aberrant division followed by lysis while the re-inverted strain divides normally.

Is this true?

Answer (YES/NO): NO